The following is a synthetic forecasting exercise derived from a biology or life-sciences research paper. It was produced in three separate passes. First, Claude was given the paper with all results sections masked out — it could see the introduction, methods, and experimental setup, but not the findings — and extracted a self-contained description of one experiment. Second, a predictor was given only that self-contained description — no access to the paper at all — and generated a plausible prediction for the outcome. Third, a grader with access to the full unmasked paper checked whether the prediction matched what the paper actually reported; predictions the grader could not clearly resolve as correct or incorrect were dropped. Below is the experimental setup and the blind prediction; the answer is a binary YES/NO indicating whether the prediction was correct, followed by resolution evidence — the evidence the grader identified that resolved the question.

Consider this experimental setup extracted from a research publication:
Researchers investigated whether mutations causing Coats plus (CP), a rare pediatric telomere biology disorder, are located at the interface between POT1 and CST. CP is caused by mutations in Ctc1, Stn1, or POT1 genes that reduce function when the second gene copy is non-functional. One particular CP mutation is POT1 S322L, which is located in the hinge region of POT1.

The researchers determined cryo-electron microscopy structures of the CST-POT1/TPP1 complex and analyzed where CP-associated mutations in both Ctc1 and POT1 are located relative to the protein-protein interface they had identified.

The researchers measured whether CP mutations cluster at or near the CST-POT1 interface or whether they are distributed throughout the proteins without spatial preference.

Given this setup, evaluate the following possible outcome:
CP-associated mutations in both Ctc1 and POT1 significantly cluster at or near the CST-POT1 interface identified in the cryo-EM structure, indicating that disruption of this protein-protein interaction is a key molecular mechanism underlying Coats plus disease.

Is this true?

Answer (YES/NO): NO